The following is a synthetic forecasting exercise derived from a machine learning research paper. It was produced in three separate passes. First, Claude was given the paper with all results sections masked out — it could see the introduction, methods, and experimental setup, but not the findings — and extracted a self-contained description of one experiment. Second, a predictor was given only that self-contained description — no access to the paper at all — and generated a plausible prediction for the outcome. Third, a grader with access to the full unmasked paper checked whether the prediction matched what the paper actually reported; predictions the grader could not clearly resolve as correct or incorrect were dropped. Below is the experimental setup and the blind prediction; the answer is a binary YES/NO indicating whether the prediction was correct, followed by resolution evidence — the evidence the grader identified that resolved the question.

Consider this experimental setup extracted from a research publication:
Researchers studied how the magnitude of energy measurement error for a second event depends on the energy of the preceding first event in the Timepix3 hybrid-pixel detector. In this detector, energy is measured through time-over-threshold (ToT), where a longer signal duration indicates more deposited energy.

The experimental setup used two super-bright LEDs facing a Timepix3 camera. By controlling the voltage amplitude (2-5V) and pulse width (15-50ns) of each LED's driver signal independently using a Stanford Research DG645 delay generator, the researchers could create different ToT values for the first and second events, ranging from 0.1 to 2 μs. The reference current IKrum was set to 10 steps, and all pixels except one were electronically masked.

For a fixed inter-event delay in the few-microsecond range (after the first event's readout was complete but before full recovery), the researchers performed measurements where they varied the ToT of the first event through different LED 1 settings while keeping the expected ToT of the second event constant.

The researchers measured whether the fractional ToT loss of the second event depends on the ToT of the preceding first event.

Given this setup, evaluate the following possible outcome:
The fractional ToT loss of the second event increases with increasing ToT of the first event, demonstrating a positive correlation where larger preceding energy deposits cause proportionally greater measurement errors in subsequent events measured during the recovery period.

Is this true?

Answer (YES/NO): YES